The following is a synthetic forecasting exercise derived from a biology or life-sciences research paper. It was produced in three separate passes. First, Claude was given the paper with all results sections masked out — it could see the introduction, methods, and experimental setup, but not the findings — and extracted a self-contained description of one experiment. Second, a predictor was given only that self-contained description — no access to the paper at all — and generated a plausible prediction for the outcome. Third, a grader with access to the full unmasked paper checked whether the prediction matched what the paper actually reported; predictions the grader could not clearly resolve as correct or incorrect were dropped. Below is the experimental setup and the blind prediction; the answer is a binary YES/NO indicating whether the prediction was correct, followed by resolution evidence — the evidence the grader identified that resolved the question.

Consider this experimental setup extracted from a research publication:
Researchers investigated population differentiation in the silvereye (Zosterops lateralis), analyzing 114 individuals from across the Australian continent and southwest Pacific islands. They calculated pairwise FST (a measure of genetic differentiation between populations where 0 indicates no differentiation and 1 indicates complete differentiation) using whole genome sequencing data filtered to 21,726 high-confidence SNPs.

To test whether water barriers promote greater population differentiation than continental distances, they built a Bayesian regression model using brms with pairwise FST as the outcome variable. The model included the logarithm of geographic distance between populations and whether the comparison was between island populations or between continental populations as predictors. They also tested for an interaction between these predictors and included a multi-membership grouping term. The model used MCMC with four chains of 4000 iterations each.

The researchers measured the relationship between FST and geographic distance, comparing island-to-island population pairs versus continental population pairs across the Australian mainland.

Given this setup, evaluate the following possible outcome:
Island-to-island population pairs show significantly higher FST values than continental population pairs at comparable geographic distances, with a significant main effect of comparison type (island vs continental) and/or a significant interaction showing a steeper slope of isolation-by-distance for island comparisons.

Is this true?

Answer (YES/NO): YES